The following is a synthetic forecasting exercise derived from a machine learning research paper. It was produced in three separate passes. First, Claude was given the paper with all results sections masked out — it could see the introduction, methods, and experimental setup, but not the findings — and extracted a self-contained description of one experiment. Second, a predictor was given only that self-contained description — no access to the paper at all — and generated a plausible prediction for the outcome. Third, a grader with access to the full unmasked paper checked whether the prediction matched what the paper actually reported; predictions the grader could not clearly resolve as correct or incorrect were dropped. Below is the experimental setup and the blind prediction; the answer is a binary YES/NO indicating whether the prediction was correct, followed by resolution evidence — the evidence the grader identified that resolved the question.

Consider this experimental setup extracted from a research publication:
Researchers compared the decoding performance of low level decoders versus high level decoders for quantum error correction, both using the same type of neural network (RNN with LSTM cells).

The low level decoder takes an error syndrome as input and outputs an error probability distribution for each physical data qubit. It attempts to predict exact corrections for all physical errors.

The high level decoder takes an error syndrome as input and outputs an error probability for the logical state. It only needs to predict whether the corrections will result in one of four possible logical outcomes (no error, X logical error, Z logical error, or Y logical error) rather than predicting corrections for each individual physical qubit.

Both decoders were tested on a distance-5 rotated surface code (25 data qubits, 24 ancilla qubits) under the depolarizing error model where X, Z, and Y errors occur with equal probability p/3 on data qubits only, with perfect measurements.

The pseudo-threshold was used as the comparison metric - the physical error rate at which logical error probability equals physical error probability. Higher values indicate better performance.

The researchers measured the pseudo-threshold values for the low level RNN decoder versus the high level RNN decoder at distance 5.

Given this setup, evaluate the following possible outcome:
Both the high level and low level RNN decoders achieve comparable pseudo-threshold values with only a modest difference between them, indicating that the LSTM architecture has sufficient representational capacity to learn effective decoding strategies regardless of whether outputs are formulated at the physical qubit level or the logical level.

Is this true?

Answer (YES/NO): NO